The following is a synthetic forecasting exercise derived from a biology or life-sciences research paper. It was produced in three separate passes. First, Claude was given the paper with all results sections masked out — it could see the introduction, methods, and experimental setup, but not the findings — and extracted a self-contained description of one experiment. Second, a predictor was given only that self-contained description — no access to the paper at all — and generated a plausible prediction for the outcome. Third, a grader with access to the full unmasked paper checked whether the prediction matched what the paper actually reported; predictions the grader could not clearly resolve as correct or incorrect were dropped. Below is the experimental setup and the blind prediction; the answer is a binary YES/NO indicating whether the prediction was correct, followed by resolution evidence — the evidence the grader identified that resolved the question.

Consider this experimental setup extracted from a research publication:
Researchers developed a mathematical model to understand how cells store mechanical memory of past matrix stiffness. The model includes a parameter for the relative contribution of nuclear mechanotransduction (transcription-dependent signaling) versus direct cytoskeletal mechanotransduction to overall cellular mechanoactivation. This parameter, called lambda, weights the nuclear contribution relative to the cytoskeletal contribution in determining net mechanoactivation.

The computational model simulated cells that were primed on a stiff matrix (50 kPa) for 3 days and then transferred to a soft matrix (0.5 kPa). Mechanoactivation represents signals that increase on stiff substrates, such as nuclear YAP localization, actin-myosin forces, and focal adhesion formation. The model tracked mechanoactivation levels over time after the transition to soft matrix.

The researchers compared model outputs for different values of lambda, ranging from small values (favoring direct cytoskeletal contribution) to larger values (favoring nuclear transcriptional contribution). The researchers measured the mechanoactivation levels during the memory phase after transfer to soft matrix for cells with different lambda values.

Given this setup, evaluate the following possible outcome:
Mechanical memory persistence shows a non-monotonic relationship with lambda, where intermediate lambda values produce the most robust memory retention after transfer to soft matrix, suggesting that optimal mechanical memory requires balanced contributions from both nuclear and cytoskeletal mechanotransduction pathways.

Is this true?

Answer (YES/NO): NO